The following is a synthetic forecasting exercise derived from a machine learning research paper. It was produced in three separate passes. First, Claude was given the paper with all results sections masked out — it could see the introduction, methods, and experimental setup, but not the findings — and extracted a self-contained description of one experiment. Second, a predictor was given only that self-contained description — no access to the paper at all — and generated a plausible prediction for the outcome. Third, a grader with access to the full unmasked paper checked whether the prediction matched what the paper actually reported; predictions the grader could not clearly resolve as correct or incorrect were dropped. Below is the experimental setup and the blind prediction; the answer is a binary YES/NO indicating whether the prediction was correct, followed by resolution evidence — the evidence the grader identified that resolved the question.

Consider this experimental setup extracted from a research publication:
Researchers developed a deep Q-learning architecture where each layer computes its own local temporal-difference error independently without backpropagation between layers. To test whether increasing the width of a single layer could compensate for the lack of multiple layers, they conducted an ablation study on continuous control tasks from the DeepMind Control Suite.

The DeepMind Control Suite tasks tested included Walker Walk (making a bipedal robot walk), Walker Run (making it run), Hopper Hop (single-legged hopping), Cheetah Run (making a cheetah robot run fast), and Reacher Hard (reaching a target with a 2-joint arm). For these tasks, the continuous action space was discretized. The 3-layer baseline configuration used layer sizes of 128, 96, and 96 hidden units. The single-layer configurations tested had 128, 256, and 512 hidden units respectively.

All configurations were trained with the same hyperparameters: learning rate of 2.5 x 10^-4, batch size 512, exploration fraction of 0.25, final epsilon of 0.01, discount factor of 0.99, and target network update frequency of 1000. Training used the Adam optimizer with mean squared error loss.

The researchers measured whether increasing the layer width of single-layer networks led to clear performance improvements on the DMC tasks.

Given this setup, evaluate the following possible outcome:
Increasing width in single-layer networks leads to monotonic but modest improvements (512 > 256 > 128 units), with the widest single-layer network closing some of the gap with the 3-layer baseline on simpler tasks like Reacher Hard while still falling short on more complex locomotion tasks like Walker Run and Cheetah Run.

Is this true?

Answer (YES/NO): NO